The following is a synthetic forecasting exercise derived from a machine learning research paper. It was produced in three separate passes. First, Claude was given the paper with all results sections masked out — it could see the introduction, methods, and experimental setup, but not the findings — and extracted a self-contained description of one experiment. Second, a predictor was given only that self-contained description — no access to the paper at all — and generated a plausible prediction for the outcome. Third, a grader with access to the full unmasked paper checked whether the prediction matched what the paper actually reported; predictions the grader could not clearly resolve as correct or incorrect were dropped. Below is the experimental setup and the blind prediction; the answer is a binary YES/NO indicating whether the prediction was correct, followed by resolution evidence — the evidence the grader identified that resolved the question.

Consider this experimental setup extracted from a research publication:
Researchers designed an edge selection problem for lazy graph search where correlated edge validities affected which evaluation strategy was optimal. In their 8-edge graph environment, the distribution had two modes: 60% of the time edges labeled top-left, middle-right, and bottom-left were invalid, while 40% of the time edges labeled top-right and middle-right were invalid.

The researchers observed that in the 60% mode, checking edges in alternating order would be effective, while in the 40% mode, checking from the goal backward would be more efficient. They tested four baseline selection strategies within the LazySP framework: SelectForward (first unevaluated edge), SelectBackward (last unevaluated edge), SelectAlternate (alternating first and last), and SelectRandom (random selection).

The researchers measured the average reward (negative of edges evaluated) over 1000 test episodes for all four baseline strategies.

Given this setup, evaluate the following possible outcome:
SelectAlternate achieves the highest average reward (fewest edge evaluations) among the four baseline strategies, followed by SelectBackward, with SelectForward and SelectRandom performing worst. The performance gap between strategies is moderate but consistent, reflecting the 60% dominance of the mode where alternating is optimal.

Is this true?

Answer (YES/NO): NO